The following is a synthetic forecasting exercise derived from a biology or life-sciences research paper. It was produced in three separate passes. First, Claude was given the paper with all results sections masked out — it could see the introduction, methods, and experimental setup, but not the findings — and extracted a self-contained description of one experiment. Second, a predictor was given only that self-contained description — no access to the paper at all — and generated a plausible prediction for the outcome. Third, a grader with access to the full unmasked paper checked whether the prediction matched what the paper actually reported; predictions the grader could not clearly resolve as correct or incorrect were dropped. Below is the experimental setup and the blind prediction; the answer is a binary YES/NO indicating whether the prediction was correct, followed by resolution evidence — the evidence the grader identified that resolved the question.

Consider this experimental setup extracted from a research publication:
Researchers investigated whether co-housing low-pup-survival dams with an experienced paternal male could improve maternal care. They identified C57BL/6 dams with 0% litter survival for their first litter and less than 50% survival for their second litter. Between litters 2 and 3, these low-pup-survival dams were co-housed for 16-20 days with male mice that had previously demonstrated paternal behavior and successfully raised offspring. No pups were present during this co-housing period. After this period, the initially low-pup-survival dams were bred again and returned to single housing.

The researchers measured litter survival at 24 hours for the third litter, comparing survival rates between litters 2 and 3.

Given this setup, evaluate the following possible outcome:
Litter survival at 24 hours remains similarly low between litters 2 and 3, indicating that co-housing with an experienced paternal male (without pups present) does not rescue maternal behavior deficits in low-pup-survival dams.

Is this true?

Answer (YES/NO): YES